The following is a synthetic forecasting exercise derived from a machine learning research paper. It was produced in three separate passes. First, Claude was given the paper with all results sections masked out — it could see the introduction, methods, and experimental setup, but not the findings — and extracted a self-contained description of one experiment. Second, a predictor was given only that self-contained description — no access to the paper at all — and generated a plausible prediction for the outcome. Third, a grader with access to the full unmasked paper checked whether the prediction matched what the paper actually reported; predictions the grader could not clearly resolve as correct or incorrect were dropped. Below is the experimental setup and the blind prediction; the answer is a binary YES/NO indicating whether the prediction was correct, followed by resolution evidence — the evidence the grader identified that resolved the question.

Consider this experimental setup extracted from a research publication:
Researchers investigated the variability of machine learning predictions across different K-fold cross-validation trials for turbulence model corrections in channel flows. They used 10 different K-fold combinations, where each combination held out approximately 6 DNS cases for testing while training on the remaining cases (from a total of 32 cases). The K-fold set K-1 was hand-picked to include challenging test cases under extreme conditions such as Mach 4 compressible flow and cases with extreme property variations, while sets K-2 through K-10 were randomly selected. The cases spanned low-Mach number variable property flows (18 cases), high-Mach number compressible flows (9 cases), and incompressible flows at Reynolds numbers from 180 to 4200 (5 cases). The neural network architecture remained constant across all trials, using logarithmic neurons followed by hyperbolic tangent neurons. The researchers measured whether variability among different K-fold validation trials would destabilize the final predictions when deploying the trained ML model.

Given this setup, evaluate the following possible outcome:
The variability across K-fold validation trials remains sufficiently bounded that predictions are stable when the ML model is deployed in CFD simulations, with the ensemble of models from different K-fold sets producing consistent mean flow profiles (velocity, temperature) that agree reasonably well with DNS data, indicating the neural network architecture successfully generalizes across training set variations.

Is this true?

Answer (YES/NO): YES